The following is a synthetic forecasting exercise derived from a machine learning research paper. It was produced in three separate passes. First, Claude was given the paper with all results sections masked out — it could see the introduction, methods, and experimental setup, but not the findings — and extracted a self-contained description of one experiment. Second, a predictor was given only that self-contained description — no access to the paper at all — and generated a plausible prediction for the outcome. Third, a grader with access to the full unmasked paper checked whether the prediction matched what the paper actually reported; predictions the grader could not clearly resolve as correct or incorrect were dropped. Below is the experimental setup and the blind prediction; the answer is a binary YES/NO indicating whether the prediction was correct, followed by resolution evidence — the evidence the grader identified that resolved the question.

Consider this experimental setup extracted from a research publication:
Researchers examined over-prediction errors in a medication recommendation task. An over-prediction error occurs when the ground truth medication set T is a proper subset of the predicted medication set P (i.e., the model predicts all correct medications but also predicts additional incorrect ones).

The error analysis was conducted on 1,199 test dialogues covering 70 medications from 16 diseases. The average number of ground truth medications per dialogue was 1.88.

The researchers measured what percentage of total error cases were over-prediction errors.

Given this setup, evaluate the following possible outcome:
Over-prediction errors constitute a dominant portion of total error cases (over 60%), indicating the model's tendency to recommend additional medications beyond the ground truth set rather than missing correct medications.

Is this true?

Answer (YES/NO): NO